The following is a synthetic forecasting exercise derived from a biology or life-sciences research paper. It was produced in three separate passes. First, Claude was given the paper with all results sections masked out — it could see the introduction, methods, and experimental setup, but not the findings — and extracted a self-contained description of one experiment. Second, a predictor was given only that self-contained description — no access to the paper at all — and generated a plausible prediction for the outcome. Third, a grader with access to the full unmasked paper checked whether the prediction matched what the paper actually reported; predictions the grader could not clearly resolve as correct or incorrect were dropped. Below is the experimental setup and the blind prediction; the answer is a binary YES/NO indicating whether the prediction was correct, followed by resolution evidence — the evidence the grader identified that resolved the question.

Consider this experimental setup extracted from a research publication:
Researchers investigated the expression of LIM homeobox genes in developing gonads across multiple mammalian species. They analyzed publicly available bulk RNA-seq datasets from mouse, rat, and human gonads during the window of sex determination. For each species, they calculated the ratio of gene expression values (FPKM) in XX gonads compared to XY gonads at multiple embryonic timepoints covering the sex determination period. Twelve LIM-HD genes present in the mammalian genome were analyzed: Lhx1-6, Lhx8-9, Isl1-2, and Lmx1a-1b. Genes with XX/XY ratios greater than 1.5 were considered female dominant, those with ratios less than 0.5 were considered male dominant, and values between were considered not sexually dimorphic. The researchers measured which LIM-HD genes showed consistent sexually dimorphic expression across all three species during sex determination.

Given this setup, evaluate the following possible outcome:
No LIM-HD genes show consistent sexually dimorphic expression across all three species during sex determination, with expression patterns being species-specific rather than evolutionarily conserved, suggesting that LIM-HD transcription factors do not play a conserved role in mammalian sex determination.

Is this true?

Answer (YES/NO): NO